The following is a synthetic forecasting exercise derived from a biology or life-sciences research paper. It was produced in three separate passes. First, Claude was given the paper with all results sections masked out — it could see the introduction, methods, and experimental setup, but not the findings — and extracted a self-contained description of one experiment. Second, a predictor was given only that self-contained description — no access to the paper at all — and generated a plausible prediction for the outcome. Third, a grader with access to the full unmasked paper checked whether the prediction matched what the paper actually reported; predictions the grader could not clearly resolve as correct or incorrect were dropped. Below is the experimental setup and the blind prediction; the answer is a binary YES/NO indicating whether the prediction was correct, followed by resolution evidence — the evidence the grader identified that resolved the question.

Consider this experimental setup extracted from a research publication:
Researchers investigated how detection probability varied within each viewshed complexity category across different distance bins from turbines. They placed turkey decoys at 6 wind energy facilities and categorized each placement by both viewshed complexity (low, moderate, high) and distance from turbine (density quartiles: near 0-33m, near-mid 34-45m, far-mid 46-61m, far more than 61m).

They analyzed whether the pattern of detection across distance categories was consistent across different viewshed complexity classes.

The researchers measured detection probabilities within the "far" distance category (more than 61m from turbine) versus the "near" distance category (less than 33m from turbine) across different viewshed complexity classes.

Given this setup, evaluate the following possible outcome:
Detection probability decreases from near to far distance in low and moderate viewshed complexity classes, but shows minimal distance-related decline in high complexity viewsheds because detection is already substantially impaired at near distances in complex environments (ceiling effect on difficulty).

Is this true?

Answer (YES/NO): NO